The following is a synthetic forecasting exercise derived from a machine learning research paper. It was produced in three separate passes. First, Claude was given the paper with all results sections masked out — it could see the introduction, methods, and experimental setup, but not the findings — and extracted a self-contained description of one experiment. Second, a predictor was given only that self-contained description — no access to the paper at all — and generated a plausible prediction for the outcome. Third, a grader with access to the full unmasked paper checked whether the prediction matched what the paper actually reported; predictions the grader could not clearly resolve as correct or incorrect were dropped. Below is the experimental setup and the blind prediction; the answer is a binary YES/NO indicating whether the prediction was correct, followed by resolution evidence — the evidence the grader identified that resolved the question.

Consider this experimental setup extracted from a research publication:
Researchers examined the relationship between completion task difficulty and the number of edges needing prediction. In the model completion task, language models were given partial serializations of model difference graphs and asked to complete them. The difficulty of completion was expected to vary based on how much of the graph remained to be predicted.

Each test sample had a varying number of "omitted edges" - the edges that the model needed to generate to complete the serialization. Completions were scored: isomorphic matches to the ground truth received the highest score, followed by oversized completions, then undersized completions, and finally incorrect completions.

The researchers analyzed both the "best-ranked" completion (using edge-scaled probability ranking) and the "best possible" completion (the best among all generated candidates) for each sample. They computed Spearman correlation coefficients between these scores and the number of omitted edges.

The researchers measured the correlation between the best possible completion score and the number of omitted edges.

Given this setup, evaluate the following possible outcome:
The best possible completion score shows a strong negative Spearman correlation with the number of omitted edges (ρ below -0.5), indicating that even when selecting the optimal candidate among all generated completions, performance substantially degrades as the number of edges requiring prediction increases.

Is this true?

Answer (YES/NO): NO